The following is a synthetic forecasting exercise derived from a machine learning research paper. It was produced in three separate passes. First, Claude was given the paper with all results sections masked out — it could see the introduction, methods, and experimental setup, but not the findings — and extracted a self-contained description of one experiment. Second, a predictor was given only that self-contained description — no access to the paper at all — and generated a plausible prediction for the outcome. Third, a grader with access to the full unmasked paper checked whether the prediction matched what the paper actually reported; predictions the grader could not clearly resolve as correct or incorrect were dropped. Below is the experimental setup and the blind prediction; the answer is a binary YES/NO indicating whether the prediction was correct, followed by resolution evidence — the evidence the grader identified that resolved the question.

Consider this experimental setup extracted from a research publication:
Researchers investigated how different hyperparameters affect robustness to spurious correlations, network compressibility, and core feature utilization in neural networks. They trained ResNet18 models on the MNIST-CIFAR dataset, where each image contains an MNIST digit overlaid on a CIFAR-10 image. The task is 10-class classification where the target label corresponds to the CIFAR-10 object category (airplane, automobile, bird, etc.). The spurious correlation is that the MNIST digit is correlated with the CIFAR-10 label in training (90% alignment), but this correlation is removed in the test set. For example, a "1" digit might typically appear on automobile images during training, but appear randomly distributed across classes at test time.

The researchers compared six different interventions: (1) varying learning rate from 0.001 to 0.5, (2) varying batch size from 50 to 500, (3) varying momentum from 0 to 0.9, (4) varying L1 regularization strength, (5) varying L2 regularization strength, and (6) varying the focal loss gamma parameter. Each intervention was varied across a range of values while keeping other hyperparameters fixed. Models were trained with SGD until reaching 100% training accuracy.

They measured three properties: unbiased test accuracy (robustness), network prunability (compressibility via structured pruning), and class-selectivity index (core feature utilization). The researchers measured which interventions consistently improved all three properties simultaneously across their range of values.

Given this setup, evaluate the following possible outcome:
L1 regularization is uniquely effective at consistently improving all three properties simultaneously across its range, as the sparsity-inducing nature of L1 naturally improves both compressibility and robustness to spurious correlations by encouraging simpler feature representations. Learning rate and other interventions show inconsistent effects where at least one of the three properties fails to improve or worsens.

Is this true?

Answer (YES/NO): NO